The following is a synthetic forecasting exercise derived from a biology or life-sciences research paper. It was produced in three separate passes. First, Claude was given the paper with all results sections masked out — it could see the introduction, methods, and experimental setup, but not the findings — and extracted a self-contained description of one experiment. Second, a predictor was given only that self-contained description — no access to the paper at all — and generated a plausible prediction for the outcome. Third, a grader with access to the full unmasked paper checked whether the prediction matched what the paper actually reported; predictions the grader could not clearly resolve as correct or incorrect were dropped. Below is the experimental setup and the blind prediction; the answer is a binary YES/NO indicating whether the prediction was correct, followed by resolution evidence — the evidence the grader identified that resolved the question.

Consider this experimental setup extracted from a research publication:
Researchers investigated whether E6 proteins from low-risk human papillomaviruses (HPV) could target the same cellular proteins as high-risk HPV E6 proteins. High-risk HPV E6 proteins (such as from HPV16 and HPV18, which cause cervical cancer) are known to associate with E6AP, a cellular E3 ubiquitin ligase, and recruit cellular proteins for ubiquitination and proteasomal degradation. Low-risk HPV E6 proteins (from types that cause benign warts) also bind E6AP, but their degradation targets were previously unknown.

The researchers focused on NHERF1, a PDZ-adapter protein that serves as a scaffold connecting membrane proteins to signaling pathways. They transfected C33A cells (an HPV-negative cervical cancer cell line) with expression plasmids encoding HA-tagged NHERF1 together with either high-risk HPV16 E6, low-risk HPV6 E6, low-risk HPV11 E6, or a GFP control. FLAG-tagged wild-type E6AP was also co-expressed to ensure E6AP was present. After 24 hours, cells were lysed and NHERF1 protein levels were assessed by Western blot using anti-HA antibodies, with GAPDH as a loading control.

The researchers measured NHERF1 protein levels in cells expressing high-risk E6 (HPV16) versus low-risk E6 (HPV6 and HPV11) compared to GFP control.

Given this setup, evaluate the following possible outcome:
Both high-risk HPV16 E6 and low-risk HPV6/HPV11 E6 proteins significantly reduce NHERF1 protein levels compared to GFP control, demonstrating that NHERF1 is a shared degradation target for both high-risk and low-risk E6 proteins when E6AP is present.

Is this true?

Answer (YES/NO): YES